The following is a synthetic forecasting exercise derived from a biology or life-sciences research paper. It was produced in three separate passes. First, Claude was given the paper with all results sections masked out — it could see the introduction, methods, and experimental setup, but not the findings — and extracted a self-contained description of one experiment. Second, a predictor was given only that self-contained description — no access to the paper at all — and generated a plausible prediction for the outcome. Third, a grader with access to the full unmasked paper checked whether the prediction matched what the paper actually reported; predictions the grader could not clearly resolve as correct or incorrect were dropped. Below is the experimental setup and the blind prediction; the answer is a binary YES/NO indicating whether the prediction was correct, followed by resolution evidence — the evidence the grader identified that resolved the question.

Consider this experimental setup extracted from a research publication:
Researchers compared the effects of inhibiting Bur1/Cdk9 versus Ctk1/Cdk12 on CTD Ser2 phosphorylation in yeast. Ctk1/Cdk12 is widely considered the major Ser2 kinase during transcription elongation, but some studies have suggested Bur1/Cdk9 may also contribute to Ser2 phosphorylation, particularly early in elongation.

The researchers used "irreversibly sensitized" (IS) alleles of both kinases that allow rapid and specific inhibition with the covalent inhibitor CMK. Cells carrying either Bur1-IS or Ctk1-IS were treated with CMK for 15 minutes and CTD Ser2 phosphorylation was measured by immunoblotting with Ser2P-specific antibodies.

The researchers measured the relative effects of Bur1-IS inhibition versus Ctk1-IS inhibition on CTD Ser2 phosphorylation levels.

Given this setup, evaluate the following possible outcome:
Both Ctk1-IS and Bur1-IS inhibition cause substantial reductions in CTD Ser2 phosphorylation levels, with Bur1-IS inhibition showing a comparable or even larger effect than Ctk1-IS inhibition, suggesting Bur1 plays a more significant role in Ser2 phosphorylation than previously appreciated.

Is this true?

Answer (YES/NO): NO